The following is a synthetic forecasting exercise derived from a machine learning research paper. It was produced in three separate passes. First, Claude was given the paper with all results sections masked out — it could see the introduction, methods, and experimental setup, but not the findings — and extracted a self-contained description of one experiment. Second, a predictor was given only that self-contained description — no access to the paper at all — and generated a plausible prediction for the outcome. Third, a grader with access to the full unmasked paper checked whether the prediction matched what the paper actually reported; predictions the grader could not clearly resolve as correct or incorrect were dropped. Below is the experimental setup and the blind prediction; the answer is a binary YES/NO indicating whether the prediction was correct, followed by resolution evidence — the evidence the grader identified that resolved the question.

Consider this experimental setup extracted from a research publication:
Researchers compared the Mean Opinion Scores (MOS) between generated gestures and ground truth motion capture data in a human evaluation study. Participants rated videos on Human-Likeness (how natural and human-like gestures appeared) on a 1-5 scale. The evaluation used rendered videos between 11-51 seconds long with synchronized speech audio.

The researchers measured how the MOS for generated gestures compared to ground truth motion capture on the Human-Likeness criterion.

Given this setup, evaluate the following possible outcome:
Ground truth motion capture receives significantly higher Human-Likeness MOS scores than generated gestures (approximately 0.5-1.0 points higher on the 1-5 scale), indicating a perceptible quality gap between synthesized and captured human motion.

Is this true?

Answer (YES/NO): NO